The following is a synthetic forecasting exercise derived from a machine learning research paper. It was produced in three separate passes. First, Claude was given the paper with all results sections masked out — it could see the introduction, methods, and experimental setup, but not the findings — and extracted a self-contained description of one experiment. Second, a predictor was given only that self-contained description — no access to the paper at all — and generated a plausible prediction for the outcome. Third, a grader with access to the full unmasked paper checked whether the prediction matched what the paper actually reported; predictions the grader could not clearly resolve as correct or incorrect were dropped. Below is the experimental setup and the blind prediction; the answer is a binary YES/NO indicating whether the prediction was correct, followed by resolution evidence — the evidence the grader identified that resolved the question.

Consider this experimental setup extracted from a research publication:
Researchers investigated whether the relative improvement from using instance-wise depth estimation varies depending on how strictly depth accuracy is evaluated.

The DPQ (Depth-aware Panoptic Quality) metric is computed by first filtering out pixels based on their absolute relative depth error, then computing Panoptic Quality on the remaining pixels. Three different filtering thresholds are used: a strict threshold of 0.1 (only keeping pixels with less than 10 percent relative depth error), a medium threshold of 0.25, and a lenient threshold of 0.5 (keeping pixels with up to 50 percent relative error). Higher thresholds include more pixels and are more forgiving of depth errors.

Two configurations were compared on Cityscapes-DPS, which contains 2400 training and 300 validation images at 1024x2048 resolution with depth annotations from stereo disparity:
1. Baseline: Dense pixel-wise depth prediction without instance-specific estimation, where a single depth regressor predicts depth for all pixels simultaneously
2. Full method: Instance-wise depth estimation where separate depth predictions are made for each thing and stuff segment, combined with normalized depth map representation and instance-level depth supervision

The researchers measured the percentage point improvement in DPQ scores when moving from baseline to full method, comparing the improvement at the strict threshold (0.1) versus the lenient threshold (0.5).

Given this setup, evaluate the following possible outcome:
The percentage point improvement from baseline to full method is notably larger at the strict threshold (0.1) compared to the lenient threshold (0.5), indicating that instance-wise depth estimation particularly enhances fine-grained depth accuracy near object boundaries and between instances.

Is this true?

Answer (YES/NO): YES